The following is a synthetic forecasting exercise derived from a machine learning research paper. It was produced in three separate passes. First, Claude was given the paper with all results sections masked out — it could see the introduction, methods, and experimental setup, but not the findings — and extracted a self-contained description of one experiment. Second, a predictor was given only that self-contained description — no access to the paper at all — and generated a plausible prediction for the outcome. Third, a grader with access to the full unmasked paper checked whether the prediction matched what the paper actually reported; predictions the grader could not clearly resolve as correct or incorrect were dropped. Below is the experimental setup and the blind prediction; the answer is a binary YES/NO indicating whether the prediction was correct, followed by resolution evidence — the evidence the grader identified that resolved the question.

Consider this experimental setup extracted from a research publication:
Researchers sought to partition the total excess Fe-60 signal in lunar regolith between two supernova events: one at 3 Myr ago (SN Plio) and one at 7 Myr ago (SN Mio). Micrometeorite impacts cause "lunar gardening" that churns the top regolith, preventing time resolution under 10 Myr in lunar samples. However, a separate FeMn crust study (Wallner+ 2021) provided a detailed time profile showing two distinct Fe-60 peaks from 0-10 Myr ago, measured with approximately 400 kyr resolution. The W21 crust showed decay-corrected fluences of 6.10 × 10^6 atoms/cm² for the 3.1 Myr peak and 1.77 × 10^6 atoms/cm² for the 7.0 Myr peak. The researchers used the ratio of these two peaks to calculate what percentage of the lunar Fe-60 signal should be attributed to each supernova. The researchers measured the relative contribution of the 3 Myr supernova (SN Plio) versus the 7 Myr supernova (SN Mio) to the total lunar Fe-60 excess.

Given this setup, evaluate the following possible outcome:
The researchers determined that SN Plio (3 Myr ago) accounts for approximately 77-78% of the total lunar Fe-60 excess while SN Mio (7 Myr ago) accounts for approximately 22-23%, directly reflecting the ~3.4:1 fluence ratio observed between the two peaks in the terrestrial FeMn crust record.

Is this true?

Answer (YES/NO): NO